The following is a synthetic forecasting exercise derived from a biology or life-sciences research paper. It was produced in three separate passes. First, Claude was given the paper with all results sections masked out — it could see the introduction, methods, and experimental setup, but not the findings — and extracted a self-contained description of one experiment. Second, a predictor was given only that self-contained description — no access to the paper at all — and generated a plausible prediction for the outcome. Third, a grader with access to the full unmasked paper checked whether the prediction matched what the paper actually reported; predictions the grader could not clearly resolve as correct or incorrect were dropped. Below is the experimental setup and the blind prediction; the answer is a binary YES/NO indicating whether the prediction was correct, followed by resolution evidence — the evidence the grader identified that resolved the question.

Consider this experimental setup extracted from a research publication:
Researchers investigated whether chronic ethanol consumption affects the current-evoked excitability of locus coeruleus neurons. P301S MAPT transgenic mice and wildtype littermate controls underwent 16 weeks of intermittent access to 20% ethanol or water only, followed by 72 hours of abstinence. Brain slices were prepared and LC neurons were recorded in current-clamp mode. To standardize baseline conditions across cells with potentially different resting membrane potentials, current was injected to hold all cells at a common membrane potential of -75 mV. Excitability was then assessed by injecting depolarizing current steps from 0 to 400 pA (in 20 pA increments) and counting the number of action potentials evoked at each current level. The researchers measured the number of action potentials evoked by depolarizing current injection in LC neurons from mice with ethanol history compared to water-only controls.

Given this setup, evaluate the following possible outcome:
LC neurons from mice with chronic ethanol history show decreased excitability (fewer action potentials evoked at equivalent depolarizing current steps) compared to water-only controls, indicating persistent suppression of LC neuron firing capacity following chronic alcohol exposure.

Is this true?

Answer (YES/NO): NO